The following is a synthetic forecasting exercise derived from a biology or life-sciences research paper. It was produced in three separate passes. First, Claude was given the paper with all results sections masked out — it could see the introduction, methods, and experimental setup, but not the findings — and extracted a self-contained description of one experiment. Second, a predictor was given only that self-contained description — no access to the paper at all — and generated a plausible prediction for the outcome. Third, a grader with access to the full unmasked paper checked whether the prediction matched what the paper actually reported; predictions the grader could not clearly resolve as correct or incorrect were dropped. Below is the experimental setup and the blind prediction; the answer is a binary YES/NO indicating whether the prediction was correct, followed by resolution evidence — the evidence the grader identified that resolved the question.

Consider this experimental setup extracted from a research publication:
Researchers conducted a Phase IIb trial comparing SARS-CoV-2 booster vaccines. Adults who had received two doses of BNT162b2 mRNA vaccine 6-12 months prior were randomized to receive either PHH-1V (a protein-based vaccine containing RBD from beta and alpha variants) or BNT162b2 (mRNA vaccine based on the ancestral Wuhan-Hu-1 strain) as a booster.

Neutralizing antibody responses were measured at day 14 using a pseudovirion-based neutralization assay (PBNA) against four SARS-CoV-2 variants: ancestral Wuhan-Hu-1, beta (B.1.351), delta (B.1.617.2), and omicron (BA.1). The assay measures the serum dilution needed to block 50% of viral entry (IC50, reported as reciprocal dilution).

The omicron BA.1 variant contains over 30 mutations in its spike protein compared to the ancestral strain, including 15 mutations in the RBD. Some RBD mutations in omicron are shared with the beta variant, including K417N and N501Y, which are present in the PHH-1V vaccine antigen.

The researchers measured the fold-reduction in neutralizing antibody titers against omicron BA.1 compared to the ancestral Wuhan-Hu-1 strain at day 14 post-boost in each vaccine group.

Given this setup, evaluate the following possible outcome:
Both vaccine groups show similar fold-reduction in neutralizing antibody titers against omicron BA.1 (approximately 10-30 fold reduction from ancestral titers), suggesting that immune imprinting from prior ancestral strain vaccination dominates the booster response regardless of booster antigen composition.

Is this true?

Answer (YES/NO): NO